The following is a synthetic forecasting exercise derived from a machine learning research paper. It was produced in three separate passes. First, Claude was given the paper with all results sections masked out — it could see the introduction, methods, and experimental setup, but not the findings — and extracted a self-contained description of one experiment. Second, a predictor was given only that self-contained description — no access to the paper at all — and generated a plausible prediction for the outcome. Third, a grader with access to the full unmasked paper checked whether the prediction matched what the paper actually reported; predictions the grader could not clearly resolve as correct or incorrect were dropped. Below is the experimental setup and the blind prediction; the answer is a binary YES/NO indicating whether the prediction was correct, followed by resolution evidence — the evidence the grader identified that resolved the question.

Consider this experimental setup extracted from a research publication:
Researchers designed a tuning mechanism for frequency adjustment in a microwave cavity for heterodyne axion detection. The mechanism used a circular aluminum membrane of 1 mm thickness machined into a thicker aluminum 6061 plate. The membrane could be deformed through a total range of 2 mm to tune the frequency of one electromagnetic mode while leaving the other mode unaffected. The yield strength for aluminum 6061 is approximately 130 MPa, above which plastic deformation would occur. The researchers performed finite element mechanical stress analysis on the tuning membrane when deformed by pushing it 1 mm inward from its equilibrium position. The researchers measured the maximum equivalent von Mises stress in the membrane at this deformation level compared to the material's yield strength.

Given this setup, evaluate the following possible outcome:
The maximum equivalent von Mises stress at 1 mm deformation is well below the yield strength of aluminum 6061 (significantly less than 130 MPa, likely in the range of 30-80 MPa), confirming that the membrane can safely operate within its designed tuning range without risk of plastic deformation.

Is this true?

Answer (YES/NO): NO